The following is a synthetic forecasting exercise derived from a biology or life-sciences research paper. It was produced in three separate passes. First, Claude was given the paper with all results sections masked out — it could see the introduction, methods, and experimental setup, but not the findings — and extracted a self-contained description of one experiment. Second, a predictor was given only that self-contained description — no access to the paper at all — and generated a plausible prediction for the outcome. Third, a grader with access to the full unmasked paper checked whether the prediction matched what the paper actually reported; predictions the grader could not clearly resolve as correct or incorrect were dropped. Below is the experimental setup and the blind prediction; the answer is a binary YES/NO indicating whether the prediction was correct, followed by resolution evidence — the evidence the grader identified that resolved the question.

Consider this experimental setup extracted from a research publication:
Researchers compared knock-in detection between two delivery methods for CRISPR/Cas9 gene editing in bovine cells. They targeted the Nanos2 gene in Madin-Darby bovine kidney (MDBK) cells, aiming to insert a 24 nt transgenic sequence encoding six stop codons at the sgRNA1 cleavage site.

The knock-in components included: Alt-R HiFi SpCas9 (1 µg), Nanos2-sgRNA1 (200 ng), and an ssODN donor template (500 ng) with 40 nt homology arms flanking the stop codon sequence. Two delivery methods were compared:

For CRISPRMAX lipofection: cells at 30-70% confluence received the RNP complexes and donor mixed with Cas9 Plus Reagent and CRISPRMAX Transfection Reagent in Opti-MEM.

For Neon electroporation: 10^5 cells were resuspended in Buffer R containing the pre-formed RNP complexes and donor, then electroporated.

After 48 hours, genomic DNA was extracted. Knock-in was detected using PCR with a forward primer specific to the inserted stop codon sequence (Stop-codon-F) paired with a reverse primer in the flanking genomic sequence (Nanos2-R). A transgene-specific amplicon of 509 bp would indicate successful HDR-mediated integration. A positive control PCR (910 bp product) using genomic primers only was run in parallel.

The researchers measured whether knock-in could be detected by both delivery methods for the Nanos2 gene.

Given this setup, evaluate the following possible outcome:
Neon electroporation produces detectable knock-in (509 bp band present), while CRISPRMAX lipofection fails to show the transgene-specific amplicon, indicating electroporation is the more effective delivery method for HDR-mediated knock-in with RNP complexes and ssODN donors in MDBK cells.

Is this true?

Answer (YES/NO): NO